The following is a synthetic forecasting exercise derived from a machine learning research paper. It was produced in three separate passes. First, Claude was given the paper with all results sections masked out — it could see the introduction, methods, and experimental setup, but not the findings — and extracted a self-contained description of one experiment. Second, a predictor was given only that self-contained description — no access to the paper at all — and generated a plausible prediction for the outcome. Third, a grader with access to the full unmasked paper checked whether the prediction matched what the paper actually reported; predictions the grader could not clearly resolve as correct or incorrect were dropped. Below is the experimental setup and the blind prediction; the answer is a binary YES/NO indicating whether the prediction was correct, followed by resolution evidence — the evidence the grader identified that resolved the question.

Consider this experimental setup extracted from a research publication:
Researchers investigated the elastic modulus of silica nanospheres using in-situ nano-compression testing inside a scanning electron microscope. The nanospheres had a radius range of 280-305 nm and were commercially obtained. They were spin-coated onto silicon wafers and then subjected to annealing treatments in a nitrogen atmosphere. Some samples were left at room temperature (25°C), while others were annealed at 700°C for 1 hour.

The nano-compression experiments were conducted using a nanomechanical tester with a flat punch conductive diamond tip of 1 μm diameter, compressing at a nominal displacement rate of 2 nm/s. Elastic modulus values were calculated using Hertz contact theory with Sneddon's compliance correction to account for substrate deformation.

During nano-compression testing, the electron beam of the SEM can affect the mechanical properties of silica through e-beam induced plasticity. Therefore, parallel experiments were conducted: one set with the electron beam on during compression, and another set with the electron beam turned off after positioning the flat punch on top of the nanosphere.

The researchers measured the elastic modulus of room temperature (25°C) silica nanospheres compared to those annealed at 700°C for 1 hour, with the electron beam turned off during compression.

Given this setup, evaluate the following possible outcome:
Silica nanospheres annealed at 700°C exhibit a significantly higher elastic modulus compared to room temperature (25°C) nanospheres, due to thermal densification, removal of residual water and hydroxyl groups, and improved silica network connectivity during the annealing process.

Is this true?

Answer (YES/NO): YES